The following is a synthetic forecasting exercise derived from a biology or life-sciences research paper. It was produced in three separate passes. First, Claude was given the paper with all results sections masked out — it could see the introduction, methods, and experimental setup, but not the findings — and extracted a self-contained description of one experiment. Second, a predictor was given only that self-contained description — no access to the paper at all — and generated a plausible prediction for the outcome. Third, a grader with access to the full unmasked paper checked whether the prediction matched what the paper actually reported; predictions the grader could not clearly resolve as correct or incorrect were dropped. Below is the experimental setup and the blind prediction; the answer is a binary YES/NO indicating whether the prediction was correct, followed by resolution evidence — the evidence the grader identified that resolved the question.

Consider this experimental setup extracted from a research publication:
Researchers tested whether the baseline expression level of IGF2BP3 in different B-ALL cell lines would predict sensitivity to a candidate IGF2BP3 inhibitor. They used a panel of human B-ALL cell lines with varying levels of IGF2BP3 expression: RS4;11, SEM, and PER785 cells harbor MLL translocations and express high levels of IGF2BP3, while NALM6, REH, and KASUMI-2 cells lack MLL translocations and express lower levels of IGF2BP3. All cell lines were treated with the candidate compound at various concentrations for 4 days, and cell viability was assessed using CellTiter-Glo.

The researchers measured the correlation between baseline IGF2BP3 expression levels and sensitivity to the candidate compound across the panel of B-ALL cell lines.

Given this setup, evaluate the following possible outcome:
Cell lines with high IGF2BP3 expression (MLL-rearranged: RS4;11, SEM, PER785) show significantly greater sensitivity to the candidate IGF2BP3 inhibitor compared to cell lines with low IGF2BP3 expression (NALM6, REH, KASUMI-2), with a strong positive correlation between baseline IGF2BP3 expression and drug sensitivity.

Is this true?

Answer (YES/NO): YES